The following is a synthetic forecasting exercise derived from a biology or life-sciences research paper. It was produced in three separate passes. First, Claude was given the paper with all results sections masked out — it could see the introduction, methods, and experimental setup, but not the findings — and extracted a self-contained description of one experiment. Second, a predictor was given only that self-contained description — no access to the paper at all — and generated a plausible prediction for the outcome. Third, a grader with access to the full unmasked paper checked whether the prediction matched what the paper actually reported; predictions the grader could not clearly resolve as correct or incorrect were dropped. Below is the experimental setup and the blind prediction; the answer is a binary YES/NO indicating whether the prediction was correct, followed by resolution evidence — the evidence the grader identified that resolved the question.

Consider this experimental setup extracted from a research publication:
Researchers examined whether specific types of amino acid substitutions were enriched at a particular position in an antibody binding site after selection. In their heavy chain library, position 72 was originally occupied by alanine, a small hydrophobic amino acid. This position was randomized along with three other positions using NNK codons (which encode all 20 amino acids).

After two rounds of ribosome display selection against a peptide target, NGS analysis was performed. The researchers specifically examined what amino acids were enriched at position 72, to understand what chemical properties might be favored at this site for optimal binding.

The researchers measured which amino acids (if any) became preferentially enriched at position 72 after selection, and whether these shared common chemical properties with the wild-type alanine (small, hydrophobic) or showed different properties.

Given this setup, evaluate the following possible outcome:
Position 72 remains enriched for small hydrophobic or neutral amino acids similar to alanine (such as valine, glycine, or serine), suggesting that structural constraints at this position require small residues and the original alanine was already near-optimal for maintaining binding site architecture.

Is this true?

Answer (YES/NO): NO